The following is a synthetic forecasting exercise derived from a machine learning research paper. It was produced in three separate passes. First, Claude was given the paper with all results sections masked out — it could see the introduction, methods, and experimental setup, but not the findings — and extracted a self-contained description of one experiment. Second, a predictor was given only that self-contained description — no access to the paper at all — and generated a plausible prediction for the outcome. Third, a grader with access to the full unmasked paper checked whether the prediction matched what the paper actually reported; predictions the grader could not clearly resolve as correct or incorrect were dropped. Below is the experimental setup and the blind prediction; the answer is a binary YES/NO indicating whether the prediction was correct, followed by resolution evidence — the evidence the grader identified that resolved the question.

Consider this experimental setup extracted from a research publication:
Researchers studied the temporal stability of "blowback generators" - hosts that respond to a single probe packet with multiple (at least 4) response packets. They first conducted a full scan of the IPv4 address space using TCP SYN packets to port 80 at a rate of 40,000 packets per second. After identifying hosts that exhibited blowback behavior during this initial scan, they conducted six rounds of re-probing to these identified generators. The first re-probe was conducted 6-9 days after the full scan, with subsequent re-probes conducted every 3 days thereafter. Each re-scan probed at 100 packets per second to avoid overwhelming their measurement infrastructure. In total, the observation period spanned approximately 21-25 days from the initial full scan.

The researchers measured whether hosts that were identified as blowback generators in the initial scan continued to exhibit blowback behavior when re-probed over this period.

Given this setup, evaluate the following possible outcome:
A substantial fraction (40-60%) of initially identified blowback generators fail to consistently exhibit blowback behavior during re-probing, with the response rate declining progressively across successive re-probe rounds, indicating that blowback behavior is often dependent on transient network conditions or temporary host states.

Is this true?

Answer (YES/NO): NO